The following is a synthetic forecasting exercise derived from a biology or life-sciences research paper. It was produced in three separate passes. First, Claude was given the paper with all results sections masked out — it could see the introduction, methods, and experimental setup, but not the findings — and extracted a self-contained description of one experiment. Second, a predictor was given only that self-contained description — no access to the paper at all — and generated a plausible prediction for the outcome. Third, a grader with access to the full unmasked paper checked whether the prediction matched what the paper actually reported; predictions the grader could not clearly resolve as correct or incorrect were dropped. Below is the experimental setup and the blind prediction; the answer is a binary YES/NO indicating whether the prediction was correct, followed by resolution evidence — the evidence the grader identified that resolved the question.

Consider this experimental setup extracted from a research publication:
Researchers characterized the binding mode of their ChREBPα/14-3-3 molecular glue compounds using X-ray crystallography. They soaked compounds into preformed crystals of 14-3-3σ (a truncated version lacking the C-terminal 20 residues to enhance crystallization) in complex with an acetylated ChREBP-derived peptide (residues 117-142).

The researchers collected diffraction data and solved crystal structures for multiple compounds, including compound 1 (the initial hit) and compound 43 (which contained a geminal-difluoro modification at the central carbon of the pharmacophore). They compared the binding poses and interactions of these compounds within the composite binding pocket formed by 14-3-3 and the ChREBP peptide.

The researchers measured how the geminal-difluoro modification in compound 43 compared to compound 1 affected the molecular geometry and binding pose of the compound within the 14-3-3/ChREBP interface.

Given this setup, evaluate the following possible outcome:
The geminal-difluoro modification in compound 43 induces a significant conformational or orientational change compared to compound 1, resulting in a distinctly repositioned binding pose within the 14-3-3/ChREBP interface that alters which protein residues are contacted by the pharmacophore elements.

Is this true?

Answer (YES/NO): YES